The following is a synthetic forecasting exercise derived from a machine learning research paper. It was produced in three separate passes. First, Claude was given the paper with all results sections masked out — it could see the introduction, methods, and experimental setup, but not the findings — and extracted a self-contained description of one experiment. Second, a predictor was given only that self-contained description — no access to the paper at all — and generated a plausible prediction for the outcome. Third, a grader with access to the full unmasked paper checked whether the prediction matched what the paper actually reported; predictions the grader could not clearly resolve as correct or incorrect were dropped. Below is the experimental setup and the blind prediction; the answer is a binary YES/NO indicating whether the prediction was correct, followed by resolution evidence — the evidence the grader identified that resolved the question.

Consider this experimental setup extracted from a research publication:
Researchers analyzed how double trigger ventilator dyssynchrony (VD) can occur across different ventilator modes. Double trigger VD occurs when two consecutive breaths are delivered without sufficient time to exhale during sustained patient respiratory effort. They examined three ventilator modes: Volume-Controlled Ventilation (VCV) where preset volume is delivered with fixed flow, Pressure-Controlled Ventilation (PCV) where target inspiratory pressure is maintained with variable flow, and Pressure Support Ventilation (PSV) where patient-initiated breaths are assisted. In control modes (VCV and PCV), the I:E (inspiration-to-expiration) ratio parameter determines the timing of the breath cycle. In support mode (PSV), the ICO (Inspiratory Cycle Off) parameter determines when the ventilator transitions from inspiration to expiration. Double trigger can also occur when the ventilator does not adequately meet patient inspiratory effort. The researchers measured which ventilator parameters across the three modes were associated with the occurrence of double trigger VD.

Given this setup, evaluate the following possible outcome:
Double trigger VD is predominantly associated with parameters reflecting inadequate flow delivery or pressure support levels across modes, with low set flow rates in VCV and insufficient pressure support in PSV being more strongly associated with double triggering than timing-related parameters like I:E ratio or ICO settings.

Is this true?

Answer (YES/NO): NO